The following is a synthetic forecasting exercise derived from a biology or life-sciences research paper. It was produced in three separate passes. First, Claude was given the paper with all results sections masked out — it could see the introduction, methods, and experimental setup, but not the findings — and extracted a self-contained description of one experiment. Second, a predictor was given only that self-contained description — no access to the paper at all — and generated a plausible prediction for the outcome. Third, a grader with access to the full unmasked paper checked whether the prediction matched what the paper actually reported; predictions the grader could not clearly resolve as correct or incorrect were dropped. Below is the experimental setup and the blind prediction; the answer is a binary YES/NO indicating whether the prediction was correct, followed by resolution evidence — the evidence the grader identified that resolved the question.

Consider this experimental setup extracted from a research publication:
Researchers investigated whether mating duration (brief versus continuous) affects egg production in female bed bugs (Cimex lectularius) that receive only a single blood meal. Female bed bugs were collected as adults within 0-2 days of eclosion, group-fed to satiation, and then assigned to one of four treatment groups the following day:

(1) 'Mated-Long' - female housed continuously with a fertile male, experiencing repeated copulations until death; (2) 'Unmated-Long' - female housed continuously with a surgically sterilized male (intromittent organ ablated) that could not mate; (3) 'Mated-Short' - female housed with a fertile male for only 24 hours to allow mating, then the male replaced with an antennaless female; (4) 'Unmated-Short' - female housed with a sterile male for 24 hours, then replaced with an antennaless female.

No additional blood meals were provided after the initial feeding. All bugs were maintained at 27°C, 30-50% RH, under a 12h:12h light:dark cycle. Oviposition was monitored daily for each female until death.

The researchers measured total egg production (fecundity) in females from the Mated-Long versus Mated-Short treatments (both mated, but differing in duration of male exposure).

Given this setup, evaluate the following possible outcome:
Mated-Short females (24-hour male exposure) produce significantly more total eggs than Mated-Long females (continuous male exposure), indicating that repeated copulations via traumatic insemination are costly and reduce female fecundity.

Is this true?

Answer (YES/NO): NO